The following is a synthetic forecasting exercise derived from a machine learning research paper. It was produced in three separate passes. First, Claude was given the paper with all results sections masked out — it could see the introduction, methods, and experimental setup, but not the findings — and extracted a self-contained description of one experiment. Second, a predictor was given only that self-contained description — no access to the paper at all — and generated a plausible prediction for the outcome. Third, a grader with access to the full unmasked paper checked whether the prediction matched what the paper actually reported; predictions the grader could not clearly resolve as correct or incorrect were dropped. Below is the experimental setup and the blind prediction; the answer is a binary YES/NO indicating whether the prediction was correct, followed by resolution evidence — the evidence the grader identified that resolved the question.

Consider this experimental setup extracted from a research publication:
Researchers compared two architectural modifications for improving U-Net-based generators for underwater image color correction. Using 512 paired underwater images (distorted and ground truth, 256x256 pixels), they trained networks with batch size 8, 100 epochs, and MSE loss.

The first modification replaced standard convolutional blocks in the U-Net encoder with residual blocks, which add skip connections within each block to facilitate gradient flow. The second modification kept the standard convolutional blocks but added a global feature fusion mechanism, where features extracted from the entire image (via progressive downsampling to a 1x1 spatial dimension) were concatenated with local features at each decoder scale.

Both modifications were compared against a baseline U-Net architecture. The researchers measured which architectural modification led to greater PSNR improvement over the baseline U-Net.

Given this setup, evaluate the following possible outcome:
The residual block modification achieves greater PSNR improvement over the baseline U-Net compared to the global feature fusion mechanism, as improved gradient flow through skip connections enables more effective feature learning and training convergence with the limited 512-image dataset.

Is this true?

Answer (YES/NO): NO